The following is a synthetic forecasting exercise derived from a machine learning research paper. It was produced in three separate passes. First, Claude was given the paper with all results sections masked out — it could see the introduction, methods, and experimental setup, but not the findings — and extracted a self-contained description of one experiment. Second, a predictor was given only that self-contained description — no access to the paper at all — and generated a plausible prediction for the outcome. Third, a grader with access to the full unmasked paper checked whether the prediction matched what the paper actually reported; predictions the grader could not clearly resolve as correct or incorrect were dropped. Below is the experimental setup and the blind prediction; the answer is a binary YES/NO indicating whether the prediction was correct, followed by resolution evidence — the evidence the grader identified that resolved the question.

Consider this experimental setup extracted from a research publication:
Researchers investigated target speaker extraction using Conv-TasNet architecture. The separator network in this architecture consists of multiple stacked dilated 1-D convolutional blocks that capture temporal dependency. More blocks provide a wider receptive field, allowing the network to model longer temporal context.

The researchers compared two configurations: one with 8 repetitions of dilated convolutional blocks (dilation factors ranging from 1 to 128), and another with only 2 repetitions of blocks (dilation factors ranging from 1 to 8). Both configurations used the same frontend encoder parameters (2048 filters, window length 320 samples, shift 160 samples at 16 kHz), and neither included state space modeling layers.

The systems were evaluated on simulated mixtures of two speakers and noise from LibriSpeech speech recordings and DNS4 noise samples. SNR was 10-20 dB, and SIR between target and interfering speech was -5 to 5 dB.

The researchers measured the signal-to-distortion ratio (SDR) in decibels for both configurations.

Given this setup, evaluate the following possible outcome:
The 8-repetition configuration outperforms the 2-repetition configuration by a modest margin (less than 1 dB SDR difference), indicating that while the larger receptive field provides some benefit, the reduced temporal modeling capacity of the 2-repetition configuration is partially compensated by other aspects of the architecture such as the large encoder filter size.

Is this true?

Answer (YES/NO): NO